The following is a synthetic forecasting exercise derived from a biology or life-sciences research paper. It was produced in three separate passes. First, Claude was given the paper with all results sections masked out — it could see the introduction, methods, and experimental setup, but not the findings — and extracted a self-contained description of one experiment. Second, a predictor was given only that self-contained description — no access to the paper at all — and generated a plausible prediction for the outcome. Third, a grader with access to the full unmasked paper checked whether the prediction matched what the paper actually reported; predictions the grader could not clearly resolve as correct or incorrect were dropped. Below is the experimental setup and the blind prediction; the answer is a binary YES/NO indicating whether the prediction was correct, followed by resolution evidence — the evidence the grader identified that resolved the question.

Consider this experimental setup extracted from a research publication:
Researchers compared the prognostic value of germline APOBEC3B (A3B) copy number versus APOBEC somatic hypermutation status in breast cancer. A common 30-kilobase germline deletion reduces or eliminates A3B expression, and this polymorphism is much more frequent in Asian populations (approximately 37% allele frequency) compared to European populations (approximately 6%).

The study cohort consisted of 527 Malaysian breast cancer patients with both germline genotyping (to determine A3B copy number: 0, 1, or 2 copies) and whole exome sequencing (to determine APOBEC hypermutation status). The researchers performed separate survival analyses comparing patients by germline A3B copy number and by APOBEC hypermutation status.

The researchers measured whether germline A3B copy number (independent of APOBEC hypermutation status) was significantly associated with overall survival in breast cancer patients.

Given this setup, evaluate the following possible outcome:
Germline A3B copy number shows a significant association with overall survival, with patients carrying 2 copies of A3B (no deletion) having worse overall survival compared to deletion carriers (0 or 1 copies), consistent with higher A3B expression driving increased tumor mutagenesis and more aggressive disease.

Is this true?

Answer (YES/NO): NO